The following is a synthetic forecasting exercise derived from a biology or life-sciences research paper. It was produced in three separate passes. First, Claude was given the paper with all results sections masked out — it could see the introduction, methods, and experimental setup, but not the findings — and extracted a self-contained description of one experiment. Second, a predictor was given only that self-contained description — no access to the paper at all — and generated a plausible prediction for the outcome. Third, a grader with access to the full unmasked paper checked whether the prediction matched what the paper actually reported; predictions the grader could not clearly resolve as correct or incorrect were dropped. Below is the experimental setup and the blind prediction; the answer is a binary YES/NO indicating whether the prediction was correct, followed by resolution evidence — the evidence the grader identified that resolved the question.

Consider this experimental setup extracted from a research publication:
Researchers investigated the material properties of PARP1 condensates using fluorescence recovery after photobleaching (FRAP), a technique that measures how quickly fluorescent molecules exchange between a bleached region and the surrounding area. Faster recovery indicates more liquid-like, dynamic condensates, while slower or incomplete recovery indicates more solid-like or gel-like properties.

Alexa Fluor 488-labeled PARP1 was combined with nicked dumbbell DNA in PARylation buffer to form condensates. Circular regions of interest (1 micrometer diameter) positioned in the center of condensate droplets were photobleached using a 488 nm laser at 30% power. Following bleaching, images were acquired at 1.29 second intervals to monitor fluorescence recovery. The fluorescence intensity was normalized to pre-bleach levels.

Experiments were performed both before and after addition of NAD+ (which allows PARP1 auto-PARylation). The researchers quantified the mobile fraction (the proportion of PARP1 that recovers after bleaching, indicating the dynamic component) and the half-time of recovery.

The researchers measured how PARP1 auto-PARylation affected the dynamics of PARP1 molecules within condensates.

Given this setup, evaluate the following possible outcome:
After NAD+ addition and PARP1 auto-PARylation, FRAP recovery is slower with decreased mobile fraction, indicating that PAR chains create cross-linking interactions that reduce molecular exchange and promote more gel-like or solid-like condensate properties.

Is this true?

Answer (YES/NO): NO